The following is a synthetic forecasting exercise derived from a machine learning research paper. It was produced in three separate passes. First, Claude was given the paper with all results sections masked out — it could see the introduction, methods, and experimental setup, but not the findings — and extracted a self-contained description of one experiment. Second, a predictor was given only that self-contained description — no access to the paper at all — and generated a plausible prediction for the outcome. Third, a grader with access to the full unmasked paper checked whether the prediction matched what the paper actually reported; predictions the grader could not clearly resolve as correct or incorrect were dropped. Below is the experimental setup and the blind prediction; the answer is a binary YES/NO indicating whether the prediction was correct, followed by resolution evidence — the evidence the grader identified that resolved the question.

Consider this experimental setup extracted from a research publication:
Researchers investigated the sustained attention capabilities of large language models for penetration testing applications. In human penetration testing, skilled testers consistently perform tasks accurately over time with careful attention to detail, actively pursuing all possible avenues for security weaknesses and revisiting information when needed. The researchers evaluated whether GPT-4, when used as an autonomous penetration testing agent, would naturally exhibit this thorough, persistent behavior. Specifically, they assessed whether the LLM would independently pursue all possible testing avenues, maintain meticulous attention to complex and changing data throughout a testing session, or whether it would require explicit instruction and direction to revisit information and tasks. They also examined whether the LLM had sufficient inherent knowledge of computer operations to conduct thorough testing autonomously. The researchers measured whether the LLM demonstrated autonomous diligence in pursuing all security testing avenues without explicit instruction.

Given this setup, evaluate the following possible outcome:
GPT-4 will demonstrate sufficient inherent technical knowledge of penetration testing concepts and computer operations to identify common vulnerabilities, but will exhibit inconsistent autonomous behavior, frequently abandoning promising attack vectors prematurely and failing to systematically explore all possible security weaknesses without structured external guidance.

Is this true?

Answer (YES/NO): YES